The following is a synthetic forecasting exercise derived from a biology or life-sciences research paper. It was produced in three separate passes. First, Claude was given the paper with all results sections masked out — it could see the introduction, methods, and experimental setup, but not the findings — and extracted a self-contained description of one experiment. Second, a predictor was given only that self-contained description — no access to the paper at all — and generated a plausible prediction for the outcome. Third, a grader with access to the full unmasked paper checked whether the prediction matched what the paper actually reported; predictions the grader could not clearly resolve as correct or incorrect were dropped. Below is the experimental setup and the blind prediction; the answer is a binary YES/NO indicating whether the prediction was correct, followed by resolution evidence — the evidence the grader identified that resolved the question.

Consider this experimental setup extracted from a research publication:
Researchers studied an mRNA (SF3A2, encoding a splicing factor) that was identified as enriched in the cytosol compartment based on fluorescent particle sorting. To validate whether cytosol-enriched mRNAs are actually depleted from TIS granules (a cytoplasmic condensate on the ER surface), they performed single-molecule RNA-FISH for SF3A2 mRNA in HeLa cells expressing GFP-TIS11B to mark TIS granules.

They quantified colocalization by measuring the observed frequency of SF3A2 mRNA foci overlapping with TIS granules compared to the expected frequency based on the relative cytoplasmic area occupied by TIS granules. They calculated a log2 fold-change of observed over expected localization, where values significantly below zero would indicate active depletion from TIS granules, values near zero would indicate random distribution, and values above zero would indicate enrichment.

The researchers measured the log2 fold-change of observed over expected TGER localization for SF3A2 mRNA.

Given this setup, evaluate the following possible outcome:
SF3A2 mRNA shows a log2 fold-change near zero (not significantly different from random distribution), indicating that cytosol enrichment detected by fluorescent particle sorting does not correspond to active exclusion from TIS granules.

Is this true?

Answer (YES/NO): NO